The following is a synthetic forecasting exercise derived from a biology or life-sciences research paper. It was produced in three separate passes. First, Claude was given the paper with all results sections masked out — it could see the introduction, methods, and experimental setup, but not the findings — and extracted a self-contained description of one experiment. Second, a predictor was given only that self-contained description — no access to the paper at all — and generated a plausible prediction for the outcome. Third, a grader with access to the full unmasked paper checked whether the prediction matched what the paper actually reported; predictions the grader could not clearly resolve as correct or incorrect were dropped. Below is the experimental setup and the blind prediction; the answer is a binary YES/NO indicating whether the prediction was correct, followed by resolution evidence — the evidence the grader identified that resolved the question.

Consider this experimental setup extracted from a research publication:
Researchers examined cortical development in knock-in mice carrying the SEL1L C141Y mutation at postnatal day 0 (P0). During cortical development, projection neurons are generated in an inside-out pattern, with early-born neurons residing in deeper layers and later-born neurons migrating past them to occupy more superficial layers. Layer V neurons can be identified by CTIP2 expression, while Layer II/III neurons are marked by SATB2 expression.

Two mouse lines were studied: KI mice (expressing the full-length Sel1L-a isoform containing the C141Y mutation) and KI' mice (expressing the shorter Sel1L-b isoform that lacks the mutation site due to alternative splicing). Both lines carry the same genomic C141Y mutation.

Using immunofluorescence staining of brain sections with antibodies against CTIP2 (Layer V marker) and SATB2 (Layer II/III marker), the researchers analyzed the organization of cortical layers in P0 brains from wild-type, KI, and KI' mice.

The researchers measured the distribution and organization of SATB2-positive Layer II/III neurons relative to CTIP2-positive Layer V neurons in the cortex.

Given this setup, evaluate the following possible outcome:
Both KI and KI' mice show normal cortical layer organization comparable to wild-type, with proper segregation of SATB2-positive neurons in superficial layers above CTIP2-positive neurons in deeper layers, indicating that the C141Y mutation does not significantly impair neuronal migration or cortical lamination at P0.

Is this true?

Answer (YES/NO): NO